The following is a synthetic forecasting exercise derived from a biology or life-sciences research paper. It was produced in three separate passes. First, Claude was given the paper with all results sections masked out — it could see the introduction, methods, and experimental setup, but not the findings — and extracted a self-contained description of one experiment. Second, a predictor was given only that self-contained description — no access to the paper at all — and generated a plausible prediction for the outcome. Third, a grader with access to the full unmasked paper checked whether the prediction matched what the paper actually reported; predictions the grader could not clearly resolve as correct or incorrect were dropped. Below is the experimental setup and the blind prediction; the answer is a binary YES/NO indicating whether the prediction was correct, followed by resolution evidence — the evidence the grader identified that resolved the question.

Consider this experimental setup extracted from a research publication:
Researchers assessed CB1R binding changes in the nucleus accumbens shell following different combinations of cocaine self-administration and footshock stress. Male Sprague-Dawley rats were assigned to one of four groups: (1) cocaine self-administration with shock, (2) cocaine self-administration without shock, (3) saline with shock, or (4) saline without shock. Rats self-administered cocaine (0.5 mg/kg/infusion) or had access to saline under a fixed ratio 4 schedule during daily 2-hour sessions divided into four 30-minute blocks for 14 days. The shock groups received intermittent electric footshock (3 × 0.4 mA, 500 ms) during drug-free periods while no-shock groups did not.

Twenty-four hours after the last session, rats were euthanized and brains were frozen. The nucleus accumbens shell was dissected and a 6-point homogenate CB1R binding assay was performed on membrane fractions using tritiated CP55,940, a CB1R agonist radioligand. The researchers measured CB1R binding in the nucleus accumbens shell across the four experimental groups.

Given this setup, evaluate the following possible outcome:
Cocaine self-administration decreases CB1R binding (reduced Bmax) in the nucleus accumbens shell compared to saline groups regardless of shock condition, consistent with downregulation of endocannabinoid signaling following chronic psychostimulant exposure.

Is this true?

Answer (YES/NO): NO